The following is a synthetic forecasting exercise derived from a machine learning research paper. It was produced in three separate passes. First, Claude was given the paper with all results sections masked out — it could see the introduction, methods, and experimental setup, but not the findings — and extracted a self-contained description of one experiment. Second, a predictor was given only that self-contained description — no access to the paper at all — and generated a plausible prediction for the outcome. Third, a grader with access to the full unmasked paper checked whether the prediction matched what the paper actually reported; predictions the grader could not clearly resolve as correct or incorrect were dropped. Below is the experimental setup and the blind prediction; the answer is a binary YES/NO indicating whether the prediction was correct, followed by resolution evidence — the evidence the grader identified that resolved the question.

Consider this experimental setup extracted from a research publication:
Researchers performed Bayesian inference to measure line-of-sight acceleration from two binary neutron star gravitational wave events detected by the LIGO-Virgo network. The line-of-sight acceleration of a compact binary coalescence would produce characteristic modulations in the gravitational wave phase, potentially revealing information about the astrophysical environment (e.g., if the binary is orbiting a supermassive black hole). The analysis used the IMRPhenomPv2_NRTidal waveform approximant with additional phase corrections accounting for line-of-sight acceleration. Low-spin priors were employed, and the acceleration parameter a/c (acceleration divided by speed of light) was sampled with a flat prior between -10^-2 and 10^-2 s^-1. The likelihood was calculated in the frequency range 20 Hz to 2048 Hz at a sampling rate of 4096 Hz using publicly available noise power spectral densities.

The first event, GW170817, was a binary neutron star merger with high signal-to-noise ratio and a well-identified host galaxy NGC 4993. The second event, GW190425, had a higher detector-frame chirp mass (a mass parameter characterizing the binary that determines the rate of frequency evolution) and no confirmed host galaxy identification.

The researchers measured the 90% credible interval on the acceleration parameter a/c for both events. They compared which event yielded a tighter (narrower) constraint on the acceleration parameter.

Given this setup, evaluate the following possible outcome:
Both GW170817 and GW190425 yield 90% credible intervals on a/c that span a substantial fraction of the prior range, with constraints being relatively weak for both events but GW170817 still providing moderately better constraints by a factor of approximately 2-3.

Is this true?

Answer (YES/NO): NO